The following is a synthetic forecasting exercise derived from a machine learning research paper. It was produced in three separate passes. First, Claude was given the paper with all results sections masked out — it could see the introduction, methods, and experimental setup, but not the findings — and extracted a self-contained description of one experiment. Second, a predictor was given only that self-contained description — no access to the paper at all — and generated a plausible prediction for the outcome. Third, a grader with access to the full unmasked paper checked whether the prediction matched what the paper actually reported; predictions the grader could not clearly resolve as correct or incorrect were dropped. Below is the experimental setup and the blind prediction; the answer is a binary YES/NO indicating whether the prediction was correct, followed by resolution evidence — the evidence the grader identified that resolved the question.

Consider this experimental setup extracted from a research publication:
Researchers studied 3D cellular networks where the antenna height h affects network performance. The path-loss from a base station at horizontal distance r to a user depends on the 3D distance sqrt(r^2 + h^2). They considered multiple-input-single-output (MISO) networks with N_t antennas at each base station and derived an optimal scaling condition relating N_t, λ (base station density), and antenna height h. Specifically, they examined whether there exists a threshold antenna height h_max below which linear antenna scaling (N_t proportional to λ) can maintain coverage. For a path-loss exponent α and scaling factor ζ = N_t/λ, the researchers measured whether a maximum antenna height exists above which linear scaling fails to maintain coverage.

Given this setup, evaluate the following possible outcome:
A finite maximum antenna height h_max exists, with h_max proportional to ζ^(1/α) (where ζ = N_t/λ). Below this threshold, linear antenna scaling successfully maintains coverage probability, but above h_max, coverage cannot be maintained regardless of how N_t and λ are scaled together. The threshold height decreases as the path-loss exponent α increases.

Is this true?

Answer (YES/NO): NO